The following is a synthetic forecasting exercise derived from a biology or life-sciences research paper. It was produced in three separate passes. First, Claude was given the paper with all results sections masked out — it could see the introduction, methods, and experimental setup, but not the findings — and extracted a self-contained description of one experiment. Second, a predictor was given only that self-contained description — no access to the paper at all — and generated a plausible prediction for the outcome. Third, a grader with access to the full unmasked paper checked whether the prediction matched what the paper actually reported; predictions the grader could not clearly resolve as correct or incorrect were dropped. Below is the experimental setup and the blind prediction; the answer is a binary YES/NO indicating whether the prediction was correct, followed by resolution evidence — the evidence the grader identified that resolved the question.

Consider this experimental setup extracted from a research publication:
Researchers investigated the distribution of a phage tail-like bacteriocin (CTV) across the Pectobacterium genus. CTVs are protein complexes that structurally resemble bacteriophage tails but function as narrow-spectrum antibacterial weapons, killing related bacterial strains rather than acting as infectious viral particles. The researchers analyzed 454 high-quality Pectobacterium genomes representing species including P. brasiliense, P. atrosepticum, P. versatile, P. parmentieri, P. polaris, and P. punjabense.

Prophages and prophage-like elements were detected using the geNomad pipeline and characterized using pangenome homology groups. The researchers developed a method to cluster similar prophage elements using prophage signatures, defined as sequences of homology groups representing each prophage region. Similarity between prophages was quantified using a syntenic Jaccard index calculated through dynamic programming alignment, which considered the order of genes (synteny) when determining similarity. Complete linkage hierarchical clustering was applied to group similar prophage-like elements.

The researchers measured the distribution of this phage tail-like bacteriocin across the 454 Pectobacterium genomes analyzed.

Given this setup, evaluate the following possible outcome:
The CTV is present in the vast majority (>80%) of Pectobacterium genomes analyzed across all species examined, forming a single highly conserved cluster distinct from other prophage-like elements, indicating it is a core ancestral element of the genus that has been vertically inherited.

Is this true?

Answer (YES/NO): NO